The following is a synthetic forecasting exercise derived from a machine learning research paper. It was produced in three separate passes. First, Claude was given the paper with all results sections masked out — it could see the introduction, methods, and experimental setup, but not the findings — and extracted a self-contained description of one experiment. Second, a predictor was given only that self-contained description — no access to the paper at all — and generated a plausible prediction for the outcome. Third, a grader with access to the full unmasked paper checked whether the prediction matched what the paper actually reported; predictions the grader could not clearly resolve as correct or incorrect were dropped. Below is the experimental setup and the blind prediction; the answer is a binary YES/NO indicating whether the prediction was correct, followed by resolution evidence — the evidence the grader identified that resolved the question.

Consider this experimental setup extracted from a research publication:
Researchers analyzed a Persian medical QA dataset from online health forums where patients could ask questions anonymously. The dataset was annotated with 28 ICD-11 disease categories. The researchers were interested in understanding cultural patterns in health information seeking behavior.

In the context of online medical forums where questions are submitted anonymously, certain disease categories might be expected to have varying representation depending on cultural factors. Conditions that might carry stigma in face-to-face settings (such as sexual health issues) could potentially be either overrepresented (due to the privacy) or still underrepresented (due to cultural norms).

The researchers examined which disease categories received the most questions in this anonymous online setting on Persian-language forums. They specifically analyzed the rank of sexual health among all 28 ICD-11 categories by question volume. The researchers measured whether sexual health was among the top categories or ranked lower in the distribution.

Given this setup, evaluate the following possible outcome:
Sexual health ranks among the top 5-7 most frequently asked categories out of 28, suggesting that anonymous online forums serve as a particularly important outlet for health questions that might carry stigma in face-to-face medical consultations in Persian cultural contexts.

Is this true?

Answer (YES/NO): YES